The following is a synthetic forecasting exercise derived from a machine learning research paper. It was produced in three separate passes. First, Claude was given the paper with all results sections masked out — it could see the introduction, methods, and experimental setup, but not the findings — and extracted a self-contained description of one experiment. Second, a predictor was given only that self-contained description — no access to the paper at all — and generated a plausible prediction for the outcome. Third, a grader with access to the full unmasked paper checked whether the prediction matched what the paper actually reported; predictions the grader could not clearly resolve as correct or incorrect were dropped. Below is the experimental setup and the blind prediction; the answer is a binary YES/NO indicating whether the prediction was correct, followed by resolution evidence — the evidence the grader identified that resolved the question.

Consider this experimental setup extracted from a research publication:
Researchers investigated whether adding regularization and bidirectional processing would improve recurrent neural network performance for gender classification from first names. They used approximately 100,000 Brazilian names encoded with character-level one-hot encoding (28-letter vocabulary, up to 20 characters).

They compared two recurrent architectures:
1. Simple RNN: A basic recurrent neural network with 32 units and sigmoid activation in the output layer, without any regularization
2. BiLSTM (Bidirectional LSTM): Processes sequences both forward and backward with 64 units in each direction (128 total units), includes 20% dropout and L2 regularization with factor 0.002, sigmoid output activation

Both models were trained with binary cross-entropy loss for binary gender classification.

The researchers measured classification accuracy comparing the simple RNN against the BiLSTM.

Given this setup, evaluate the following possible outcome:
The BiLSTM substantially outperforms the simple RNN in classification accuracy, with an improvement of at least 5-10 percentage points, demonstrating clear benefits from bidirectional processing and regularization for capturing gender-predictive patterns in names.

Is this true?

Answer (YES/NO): NO